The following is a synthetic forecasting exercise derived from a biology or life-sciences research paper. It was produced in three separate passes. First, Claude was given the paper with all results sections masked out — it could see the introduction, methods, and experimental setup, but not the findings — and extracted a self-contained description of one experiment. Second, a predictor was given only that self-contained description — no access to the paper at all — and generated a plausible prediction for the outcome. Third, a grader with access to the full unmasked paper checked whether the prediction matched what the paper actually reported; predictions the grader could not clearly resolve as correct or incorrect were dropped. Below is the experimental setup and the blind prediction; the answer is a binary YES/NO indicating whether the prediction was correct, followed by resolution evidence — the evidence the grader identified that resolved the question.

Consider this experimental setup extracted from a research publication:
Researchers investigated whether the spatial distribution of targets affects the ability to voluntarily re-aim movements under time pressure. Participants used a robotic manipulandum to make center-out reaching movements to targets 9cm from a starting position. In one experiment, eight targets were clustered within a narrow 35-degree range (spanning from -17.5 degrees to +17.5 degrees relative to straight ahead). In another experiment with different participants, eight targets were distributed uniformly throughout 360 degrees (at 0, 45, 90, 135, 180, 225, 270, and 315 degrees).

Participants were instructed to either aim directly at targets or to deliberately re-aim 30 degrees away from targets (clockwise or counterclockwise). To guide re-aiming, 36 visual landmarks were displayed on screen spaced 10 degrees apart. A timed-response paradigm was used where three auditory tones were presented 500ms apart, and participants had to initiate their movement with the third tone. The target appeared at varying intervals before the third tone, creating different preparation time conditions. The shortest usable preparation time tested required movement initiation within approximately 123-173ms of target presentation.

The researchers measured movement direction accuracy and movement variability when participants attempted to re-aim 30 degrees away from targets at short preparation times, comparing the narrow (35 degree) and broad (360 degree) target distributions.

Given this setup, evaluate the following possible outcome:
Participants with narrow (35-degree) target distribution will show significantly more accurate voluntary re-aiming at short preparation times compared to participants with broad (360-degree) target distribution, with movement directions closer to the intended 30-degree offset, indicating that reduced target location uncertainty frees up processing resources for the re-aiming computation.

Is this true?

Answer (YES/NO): YES